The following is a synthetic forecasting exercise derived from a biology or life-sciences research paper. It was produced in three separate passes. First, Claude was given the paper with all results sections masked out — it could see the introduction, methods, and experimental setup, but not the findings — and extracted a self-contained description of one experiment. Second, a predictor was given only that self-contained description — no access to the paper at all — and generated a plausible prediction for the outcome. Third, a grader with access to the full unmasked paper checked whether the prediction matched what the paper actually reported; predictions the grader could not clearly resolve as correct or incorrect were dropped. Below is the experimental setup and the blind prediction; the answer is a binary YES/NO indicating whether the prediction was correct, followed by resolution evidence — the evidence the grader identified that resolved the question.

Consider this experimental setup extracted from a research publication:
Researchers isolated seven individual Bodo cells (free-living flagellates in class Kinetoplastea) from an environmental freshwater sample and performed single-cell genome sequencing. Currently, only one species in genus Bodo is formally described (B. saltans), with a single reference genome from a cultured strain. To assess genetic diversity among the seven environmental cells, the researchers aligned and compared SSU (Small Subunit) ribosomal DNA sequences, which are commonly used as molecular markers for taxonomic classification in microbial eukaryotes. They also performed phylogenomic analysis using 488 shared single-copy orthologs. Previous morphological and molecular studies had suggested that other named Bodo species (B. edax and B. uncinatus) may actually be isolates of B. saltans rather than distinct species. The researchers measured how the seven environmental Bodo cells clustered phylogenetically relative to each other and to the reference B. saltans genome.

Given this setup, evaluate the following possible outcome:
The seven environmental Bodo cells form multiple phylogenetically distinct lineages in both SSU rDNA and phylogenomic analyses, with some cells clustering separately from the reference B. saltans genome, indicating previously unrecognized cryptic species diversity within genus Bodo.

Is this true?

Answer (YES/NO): YES